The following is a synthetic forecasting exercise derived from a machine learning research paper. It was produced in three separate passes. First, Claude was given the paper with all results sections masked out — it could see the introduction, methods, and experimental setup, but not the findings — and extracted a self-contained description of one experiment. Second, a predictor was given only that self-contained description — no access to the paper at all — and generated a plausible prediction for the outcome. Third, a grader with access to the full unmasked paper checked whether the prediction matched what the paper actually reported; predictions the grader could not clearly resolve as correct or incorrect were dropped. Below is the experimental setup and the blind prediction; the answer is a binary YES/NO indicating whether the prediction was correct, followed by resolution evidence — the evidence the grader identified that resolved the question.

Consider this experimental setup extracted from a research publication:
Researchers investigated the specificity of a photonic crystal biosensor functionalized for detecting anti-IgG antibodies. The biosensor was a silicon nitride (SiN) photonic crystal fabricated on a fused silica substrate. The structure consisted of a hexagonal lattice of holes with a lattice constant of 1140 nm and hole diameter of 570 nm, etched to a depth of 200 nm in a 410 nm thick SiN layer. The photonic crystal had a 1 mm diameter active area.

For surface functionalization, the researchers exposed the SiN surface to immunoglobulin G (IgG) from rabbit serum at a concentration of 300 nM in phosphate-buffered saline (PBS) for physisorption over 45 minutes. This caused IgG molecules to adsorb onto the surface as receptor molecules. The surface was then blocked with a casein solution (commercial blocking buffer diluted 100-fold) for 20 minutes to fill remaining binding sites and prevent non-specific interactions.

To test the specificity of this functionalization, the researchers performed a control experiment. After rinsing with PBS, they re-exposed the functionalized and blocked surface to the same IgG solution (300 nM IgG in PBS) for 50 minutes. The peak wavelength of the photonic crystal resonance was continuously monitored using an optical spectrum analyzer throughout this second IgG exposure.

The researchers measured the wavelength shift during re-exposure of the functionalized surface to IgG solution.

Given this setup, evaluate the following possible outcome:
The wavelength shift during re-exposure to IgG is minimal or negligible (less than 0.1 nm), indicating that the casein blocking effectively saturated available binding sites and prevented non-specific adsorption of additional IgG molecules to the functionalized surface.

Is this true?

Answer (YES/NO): YES